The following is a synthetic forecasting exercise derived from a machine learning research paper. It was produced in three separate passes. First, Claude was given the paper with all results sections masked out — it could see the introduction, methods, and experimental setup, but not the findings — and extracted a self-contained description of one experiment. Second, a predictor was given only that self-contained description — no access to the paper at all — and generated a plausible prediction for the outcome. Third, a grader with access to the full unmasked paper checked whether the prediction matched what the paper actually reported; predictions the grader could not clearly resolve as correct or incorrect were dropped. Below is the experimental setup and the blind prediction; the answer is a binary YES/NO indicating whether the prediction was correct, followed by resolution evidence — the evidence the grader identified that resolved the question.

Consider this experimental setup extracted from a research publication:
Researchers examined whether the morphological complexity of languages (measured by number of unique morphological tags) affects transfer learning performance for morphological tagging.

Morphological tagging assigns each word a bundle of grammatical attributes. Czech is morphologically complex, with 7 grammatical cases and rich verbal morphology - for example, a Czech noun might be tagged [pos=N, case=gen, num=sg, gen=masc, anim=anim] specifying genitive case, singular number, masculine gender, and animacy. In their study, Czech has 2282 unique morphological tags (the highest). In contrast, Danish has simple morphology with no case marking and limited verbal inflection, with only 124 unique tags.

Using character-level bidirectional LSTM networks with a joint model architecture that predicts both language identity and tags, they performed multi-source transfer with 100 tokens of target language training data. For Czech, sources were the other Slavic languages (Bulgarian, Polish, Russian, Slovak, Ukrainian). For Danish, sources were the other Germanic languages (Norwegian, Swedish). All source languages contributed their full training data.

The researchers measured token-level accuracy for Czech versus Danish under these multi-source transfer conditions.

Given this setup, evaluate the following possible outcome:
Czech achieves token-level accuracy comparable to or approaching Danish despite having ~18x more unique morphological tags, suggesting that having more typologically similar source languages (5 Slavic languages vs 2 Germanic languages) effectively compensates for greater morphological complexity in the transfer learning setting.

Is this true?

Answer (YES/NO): NO